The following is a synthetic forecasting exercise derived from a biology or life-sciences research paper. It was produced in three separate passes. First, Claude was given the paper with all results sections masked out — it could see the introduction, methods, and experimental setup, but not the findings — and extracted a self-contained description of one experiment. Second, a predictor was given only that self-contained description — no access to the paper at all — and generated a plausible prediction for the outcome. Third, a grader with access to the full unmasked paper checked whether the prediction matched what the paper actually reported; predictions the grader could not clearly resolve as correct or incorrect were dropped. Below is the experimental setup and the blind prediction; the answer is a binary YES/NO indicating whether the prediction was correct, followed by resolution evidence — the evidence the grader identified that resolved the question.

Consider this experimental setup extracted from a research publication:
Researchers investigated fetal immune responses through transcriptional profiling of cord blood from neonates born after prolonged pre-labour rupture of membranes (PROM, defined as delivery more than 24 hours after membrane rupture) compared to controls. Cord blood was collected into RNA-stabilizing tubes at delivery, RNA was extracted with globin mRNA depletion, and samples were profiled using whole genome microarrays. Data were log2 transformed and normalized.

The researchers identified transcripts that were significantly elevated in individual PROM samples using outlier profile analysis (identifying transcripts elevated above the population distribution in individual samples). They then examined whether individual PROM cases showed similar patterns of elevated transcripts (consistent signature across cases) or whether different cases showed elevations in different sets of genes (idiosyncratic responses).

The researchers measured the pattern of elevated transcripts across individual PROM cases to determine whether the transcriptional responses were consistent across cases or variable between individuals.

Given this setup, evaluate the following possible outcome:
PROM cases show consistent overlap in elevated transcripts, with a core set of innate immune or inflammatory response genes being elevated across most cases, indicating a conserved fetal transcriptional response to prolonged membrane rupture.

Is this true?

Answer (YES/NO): NO